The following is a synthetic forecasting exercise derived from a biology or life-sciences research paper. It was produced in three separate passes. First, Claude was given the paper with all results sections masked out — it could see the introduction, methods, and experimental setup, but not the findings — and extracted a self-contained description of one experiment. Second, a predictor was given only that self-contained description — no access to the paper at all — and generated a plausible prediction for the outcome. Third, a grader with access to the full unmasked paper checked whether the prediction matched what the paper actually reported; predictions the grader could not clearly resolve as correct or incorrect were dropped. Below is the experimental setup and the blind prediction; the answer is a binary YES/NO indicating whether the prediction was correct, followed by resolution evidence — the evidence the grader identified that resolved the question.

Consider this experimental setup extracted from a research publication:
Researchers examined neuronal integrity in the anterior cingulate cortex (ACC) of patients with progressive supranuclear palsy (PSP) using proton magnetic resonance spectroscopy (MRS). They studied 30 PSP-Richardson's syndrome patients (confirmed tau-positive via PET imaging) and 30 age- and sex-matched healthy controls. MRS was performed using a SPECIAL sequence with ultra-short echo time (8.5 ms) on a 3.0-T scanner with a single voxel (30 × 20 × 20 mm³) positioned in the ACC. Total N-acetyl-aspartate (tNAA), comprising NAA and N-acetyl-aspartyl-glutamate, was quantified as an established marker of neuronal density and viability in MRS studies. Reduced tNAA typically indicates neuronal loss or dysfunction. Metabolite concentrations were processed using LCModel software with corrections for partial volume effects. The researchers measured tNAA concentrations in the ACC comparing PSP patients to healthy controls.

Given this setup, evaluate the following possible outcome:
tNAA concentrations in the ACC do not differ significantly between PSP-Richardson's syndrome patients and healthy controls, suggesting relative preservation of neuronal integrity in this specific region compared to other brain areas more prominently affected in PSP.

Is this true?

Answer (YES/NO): YES